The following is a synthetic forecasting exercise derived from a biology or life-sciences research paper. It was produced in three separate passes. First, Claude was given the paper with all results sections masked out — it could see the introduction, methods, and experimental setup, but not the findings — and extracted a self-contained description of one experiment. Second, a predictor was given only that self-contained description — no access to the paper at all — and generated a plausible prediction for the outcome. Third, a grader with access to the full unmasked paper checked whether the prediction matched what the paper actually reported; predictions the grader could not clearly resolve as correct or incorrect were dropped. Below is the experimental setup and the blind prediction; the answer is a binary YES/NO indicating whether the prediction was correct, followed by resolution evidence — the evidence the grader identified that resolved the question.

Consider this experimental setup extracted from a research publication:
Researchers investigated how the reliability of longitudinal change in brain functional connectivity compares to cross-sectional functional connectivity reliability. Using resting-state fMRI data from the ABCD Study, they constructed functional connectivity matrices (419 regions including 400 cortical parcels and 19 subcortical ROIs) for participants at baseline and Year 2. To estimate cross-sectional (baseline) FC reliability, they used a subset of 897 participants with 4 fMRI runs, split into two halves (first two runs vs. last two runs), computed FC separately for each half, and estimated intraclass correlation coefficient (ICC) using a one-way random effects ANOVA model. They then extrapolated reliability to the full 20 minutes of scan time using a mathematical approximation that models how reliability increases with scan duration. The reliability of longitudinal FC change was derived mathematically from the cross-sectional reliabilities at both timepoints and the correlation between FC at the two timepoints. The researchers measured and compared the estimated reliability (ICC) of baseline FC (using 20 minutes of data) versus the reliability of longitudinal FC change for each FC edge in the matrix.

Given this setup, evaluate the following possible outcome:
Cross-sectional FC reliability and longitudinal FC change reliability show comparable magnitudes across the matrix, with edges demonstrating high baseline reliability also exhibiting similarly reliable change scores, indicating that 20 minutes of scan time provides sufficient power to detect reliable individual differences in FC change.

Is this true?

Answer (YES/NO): NO